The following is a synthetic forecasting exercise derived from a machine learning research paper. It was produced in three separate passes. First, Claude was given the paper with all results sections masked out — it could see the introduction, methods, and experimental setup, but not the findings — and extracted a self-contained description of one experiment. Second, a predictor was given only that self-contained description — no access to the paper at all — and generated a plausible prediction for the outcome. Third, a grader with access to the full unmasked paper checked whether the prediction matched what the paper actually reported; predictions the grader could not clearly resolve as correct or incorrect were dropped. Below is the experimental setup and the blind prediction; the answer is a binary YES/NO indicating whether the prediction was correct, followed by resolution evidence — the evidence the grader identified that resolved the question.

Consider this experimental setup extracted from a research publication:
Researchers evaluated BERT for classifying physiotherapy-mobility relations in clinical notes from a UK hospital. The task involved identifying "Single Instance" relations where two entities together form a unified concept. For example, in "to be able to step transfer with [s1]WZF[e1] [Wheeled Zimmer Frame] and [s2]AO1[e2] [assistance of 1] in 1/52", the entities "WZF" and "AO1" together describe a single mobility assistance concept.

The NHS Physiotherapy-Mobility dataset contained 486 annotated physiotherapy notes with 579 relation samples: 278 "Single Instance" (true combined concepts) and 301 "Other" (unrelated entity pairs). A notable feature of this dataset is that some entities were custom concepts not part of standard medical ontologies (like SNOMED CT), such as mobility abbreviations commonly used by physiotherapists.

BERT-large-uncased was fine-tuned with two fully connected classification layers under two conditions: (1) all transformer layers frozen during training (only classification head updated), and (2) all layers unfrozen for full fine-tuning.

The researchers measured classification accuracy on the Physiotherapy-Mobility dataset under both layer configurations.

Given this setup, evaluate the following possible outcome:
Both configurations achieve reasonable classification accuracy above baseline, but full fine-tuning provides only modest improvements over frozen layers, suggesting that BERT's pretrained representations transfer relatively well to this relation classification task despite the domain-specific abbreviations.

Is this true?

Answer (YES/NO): NO